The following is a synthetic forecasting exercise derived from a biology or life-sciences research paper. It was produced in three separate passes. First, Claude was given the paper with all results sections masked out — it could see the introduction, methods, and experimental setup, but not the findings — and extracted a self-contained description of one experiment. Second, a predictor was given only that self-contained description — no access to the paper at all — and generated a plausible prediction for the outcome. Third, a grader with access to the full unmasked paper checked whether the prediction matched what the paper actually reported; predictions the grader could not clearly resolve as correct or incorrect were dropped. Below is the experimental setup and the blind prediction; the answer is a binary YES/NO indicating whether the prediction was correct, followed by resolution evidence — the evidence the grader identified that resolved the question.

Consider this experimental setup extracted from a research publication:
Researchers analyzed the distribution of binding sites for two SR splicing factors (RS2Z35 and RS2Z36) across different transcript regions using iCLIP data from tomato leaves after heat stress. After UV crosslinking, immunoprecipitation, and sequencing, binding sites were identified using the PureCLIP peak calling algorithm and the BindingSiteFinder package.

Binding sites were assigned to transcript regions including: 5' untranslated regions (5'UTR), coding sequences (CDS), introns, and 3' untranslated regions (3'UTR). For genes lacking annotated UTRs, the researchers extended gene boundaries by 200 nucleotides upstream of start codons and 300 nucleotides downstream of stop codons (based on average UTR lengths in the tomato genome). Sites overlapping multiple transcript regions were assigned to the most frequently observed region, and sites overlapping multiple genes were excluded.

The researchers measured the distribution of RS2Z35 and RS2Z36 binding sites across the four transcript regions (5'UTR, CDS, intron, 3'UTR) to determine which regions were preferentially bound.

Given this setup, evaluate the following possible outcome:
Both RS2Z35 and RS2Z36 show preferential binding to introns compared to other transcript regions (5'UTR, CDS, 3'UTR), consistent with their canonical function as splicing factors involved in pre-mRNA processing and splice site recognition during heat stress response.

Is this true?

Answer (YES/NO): NO